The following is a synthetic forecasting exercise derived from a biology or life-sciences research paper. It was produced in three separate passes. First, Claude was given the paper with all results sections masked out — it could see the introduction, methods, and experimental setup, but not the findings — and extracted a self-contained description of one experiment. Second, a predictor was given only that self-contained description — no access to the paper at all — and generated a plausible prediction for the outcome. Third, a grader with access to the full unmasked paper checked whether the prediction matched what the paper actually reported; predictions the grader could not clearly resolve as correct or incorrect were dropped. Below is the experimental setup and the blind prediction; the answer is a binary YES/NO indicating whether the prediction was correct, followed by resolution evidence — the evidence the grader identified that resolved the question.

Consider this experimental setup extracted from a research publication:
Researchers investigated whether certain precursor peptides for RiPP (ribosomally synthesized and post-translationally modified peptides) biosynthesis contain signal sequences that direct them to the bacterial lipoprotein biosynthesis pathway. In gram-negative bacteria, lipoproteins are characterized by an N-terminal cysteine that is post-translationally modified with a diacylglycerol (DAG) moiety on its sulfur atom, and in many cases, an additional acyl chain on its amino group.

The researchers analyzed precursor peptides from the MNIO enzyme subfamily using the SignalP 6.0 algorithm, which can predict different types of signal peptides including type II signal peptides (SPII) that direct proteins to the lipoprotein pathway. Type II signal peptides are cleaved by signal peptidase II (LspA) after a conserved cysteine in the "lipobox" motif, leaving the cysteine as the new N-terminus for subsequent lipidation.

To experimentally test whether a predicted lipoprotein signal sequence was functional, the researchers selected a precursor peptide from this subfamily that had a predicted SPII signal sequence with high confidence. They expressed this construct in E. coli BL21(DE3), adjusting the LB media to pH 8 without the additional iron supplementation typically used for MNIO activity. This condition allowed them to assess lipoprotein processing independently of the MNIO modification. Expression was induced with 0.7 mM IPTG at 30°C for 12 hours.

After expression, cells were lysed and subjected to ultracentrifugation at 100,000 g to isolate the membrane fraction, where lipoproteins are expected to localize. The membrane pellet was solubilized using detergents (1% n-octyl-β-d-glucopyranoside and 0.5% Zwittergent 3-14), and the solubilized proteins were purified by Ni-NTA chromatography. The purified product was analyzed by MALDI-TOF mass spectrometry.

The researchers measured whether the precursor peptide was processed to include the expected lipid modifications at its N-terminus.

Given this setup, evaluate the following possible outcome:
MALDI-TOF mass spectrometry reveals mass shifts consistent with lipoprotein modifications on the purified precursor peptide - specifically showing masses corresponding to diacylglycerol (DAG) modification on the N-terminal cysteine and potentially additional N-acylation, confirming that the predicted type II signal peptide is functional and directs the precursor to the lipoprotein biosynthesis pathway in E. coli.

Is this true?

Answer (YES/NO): YES